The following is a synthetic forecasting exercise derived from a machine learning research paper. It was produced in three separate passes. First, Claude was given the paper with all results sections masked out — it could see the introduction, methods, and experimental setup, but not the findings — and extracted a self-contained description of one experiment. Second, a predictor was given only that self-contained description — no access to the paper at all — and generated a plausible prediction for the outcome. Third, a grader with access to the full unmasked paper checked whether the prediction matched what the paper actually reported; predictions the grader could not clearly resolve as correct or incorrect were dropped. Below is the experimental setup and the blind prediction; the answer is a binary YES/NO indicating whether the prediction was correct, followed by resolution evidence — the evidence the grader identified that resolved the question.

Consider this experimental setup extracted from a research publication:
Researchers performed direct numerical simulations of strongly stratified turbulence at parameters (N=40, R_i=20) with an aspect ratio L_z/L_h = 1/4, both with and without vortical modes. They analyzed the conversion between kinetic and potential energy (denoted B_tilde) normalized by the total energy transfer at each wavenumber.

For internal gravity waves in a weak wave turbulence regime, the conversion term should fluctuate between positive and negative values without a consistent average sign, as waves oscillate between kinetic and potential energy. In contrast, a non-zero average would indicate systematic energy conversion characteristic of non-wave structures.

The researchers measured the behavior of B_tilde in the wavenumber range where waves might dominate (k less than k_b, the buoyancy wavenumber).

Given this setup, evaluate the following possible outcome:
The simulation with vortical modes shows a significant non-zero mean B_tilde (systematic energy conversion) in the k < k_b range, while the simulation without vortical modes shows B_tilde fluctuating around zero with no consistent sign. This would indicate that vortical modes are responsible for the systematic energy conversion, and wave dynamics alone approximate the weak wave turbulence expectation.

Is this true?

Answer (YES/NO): NO